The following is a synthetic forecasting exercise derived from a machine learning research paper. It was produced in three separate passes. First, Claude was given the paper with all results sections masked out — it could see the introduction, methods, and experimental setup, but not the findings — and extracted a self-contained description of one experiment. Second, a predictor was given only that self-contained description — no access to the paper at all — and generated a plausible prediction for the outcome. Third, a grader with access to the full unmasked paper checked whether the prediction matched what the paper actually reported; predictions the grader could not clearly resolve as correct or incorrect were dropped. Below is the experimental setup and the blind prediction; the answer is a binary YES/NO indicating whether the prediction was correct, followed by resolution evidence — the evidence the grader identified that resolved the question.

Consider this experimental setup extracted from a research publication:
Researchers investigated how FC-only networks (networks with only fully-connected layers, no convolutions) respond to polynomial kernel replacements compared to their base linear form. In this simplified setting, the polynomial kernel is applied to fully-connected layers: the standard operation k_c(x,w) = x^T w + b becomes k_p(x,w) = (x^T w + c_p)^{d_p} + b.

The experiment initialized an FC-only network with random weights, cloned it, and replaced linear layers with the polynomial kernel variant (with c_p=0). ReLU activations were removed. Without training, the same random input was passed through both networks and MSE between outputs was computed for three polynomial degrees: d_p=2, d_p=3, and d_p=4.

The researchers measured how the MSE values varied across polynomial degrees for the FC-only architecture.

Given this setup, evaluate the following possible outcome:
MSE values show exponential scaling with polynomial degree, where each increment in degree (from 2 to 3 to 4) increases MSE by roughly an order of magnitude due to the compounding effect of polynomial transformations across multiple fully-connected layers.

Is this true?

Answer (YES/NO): NO